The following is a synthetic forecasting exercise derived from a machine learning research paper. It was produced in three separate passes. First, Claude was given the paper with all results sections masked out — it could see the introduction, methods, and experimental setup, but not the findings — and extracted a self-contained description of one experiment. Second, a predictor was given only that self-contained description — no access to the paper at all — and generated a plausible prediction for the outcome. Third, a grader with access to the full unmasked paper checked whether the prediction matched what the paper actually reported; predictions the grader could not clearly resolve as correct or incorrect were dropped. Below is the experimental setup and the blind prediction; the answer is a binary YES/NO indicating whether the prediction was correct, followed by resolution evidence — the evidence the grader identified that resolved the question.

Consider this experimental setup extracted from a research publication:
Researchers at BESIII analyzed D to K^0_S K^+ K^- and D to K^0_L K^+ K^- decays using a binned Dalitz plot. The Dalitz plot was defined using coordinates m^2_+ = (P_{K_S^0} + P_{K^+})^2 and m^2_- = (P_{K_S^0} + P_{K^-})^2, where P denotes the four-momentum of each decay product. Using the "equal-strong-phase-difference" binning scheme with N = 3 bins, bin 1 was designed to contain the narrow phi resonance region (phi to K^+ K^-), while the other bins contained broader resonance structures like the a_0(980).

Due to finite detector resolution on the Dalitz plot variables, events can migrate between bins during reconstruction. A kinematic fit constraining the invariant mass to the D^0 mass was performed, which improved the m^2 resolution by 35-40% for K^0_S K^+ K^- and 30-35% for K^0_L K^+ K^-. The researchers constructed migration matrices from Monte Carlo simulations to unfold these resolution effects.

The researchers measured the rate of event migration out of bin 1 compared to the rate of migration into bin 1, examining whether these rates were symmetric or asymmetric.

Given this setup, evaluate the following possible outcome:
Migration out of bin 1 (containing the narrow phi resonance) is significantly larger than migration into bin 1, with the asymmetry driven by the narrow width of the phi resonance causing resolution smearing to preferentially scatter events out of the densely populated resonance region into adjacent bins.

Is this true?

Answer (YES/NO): YES